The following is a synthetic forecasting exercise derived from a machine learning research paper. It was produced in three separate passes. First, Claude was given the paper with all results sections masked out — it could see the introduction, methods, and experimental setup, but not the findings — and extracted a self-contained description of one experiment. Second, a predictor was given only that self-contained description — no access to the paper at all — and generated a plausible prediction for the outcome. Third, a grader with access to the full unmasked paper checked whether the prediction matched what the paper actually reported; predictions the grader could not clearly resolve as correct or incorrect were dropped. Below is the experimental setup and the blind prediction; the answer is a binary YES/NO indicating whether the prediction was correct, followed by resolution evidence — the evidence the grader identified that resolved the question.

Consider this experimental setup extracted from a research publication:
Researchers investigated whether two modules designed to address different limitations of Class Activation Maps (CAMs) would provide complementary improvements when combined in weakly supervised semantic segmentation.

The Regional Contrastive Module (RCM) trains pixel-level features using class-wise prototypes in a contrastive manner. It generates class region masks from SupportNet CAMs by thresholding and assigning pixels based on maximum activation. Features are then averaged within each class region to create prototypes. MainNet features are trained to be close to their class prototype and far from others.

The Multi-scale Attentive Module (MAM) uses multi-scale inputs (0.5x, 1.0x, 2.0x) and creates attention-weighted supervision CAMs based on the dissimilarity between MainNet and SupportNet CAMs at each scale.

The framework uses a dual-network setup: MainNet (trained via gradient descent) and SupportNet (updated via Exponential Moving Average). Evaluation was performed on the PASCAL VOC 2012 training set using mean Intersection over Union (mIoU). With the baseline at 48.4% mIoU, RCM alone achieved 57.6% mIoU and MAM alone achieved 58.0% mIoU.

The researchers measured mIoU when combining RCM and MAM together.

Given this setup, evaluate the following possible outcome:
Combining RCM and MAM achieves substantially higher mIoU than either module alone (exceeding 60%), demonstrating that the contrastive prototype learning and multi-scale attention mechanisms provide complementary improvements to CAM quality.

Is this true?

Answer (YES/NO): YES